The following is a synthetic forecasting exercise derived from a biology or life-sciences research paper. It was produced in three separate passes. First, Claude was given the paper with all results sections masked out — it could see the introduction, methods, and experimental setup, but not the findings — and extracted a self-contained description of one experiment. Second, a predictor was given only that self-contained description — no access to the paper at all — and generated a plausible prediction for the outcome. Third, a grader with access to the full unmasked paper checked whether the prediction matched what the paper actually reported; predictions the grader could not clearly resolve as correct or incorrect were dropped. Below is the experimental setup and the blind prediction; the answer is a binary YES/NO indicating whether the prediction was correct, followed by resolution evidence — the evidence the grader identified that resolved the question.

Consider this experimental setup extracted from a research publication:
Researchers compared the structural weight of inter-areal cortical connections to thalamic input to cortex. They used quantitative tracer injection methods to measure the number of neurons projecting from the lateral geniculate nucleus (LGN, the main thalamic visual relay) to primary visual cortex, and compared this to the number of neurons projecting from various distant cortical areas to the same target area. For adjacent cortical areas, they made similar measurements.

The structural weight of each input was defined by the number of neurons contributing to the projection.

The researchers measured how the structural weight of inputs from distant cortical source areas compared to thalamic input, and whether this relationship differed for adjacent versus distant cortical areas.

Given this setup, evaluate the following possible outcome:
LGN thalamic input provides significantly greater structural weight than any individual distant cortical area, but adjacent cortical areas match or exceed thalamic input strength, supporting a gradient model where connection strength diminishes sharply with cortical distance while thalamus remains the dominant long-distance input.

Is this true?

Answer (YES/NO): NO